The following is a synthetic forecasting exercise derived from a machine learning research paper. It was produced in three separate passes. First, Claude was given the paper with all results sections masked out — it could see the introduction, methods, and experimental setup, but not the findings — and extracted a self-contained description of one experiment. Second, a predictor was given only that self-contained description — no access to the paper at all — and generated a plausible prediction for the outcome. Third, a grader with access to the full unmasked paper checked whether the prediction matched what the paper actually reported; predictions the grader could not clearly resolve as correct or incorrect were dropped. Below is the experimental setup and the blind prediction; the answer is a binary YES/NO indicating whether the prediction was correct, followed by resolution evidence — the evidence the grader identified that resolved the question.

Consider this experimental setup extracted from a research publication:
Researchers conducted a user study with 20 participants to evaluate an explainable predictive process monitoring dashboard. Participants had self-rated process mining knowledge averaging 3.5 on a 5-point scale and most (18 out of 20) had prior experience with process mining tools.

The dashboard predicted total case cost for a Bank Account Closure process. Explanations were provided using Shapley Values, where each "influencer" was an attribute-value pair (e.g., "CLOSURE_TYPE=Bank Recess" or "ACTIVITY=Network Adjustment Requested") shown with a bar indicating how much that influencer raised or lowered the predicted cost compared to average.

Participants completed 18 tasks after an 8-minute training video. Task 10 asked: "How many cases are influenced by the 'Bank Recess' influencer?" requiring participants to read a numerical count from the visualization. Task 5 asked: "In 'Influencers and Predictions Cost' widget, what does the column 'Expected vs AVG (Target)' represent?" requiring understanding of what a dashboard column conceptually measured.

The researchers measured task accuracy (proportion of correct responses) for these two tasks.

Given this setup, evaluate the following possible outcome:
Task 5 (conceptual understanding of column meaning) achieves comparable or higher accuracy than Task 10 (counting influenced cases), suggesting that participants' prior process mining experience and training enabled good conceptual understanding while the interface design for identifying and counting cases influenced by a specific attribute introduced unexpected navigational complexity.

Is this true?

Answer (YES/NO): NO